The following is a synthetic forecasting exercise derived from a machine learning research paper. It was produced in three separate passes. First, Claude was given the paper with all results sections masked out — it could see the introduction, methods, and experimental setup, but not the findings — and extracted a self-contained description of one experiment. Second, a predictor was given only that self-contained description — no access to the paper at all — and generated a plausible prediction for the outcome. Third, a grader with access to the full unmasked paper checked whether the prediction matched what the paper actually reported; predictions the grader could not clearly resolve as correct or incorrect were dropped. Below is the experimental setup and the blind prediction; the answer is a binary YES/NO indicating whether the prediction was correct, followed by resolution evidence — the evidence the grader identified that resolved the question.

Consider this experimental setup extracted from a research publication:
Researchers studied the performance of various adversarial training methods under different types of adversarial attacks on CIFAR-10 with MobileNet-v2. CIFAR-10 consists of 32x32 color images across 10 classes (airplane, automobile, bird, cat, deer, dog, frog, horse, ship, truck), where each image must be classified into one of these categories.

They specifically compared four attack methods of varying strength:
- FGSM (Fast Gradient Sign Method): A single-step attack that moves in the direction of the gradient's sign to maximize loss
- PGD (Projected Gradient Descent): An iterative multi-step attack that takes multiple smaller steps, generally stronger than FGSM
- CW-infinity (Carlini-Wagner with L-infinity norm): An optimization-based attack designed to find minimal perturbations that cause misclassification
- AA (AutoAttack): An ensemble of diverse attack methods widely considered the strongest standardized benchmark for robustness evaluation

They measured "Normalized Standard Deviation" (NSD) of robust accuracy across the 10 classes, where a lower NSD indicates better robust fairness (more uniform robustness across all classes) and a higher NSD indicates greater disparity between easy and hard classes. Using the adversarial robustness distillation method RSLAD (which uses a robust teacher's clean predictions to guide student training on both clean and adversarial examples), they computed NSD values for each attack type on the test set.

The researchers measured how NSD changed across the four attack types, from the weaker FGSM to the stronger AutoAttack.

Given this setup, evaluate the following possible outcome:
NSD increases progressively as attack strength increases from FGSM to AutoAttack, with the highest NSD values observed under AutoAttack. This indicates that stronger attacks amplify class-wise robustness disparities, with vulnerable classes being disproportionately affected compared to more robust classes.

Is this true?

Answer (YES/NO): YES